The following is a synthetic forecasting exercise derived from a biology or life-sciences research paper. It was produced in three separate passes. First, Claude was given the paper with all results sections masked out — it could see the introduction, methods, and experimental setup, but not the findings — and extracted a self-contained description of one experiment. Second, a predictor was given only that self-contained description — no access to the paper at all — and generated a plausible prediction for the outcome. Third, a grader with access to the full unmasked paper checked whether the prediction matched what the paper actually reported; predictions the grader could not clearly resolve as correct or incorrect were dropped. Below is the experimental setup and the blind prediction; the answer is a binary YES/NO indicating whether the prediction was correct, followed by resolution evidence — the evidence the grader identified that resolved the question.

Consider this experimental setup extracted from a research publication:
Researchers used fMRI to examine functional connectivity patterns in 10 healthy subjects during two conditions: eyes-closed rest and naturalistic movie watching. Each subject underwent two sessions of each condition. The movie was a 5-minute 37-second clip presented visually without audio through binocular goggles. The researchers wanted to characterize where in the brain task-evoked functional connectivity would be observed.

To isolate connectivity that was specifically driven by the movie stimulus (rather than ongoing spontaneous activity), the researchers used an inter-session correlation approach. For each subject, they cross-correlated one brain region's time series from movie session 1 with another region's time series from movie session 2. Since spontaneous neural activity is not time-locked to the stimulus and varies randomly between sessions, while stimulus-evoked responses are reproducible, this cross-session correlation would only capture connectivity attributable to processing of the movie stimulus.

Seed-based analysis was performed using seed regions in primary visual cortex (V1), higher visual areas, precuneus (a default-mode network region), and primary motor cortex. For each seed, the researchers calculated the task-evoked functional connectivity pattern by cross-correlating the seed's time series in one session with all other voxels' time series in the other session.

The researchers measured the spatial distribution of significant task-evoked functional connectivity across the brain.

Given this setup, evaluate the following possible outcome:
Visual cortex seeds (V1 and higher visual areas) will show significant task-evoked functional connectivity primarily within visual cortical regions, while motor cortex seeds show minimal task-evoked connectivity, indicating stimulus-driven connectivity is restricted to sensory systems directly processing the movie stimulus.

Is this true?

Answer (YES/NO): YES